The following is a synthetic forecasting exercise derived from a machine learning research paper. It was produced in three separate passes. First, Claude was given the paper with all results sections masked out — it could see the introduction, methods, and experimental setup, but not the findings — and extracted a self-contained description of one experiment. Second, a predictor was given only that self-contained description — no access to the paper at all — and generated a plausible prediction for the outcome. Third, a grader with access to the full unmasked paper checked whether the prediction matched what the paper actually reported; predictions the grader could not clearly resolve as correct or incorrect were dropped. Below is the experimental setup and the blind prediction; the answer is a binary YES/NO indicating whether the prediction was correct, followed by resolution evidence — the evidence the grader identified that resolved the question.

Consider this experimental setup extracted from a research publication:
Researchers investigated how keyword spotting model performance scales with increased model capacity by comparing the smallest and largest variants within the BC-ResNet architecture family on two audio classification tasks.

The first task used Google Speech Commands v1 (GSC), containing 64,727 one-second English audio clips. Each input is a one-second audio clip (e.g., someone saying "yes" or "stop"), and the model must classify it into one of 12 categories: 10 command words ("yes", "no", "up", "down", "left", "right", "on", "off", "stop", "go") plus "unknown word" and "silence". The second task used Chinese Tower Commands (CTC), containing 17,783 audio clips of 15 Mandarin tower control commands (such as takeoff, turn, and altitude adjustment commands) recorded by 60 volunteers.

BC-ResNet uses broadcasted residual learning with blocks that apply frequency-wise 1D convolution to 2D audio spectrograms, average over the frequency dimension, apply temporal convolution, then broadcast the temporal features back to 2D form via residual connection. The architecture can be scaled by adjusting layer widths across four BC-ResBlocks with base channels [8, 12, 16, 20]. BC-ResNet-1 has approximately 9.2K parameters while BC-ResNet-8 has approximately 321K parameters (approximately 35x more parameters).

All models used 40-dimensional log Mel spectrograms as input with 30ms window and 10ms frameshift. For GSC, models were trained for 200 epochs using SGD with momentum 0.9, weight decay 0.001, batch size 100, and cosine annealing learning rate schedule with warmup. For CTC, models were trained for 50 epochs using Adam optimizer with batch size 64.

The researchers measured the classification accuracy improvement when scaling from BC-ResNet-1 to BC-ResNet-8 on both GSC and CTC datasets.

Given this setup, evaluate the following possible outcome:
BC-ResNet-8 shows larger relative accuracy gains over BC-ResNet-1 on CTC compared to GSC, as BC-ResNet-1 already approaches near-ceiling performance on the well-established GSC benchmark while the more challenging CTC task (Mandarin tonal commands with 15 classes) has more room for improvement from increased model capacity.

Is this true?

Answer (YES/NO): YES